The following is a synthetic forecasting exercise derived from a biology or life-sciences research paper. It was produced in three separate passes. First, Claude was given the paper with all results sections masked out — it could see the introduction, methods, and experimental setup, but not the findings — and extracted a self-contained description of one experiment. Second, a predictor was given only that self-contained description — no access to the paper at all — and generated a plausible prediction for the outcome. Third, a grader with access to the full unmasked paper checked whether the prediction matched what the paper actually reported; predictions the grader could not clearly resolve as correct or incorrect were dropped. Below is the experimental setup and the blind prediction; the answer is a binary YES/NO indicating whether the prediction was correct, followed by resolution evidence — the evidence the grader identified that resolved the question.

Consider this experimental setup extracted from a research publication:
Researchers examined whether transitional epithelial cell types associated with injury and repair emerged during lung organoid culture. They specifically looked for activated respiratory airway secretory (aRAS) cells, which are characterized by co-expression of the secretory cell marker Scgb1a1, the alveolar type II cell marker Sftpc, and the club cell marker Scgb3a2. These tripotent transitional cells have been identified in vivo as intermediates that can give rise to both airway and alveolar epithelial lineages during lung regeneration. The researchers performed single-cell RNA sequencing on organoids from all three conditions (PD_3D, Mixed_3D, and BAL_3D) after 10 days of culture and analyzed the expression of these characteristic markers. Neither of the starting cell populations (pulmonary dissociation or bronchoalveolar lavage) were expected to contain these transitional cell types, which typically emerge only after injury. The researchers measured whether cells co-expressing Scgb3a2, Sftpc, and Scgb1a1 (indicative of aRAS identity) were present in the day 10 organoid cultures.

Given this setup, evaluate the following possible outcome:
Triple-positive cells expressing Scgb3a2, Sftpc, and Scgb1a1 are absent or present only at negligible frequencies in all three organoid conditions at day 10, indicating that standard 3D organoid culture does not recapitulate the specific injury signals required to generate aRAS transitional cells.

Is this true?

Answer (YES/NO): NO